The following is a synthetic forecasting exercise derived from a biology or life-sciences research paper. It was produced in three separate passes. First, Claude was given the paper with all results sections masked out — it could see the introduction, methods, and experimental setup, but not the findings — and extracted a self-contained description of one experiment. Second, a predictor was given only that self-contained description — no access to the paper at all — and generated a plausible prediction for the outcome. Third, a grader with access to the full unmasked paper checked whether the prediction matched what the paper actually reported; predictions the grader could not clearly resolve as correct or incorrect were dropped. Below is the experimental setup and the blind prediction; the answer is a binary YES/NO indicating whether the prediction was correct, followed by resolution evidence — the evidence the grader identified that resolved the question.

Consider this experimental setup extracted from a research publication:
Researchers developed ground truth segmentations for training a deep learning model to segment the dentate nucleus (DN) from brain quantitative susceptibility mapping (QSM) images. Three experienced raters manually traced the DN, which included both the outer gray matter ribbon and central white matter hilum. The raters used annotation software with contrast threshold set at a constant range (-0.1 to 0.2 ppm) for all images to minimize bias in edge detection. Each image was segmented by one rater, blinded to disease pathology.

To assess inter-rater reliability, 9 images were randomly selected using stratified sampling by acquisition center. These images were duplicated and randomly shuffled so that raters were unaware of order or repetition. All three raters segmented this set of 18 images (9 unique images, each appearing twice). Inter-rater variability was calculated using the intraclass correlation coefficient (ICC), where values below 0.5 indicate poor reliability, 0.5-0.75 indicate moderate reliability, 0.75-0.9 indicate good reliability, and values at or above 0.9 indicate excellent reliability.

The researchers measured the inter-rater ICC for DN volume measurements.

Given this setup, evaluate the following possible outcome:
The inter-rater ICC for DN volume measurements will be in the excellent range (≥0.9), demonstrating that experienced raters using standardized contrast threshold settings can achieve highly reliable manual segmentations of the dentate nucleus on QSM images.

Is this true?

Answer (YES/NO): NO